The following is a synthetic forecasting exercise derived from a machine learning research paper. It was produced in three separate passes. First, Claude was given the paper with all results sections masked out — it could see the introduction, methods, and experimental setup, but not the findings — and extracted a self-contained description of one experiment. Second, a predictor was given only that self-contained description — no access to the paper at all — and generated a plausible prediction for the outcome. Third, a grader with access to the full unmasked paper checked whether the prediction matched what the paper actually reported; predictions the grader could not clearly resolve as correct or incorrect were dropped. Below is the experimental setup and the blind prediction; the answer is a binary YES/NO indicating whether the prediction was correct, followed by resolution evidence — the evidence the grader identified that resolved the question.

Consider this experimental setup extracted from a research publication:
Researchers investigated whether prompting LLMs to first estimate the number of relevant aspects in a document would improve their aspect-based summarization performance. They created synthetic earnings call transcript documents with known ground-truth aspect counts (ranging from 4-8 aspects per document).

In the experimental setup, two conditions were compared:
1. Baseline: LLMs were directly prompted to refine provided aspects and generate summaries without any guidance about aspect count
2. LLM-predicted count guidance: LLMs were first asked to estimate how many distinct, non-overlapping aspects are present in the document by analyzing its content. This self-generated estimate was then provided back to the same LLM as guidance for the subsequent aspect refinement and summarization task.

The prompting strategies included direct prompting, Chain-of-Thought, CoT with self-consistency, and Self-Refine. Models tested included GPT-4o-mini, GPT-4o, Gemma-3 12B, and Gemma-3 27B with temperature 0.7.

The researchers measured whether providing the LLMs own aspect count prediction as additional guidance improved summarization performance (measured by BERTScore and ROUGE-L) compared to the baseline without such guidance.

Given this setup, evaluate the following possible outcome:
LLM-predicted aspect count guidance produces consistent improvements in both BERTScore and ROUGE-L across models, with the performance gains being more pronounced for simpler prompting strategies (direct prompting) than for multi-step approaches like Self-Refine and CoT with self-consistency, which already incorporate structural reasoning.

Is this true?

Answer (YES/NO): NO